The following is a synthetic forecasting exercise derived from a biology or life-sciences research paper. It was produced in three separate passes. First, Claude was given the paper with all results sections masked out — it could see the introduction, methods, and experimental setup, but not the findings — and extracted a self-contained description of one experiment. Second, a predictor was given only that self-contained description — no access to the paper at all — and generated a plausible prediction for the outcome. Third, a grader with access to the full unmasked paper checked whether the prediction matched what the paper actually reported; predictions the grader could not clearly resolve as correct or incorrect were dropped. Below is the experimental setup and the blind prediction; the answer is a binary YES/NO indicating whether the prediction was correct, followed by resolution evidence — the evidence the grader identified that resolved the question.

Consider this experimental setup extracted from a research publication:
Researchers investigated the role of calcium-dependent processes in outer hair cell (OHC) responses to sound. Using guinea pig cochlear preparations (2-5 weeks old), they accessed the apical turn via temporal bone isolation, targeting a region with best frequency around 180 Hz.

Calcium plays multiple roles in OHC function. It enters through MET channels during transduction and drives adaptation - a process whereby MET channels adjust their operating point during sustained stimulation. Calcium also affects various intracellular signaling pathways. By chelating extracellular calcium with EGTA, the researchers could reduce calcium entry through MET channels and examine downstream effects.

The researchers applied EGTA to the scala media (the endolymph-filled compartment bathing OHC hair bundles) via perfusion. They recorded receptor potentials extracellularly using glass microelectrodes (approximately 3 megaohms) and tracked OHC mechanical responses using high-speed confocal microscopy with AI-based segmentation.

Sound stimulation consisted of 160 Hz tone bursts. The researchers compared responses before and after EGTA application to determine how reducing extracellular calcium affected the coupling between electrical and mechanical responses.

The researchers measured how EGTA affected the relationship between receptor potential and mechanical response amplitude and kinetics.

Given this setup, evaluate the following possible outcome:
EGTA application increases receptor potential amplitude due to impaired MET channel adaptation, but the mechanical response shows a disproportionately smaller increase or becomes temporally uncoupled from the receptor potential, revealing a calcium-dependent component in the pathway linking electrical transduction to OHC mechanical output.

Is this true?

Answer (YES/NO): NO